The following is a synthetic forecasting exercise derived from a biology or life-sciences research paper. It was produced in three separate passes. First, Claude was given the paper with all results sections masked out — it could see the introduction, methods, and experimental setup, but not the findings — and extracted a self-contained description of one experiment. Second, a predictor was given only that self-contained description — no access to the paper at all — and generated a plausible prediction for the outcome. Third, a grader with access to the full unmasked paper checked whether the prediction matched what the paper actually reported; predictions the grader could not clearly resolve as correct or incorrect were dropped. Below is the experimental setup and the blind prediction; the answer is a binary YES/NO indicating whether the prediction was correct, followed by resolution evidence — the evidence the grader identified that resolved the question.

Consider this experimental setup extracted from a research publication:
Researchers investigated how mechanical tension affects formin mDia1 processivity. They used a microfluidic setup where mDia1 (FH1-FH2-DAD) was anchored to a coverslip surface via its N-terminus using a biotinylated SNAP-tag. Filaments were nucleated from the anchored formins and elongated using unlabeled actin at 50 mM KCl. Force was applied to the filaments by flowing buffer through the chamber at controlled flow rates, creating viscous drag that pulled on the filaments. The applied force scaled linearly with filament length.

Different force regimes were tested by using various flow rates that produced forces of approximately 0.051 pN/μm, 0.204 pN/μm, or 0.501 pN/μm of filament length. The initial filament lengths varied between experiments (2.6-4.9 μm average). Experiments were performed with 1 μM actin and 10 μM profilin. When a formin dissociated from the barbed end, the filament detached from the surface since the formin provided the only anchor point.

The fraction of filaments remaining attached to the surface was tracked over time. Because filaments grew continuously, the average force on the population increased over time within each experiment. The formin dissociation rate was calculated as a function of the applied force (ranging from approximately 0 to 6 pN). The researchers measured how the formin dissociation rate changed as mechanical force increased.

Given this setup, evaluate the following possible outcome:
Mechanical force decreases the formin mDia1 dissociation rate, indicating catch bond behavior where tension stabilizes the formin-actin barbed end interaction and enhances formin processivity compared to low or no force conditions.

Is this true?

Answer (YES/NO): NO